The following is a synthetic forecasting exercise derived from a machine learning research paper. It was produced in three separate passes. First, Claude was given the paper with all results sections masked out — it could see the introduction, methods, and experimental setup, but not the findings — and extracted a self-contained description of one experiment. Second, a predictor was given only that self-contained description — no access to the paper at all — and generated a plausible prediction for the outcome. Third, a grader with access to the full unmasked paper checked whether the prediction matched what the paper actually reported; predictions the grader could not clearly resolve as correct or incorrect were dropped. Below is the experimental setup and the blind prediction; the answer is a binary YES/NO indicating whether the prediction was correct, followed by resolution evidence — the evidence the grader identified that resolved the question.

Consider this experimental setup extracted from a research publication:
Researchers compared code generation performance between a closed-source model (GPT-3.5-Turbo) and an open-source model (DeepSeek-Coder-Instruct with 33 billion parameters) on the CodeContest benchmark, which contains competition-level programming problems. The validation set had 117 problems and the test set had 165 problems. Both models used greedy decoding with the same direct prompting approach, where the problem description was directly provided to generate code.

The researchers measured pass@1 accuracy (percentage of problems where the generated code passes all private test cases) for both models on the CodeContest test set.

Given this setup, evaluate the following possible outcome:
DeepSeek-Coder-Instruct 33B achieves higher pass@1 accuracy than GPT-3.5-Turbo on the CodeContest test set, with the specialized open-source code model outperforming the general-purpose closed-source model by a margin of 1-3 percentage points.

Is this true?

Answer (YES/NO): NO